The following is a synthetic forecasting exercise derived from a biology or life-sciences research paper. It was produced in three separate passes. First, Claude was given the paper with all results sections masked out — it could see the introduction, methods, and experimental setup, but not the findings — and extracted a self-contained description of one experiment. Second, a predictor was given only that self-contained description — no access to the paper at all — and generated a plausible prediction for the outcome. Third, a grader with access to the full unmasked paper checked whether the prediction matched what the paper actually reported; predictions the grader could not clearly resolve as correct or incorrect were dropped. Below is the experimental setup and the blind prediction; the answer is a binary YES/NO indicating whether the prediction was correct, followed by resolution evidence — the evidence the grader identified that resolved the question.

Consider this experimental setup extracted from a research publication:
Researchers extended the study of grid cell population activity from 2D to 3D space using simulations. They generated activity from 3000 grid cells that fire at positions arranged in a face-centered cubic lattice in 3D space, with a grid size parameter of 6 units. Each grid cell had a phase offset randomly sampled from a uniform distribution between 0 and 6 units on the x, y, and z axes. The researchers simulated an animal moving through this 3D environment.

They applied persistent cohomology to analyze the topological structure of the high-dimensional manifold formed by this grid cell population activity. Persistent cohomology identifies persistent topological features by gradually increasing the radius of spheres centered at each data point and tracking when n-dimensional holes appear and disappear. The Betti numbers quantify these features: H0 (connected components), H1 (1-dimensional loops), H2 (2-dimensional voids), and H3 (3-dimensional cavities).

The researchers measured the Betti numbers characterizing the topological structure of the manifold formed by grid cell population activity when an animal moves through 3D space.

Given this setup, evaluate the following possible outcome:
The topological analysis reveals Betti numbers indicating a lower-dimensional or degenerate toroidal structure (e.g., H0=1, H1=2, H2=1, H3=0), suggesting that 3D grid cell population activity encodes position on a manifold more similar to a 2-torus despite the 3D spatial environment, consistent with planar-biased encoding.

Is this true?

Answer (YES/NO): NO